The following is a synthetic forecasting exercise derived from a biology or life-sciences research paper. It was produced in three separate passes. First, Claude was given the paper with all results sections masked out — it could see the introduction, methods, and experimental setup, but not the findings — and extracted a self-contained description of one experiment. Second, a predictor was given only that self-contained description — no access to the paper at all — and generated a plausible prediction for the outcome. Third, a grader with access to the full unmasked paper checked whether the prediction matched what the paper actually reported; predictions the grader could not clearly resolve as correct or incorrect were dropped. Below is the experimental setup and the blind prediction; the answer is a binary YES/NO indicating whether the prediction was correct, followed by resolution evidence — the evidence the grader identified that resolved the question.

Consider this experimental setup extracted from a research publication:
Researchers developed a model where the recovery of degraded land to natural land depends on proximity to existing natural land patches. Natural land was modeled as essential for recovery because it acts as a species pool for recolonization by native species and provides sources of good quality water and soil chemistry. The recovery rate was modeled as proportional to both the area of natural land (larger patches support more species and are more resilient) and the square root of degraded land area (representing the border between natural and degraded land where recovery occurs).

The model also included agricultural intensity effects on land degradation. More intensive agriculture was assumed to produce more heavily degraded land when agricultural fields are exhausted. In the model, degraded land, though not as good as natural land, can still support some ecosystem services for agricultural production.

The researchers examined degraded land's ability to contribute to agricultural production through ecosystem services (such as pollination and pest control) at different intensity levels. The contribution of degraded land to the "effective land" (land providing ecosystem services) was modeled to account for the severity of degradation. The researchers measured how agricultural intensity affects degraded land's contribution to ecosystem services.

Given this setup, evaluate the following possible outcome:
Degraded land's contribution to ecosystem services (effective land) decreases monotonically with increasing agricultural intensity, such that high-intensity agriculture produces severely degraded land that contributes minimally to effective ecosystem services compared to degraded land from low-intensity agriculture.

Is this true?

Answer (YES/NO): YES